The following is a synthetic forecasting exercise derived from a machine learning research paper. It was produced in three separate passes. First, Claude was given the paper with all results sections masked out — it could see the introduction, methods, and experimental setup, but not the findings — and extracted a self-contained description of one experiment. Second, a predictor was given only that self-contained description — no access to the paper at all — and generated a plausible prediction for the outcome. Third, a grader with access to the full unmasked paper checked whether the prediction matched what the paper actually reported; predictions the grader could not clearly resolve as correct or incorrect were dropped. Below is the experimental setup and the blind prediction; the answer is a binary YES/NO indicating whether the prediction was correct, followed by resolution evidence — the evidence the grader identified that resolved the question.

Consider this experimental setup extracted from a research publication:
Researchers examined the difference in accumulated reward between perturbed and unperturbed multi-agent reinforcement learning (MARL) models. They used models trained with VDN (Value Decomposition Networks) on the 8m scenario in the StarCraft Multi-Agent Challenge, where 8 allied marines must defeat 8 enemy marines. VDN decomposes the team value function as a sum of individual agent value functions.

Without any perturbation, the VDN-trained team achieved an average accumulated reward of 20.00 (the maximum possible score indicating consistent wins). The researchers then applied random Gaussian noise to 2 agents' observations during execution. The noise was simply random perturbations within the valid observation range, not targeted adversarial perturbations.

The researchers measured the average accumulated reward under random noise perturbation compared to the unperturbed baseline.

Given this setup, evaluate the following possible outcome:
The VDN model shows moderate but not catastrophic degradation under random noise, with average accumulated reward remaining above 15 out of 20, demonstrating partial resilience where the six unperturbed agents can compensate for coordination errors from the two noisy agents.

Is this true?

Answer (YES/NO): YES